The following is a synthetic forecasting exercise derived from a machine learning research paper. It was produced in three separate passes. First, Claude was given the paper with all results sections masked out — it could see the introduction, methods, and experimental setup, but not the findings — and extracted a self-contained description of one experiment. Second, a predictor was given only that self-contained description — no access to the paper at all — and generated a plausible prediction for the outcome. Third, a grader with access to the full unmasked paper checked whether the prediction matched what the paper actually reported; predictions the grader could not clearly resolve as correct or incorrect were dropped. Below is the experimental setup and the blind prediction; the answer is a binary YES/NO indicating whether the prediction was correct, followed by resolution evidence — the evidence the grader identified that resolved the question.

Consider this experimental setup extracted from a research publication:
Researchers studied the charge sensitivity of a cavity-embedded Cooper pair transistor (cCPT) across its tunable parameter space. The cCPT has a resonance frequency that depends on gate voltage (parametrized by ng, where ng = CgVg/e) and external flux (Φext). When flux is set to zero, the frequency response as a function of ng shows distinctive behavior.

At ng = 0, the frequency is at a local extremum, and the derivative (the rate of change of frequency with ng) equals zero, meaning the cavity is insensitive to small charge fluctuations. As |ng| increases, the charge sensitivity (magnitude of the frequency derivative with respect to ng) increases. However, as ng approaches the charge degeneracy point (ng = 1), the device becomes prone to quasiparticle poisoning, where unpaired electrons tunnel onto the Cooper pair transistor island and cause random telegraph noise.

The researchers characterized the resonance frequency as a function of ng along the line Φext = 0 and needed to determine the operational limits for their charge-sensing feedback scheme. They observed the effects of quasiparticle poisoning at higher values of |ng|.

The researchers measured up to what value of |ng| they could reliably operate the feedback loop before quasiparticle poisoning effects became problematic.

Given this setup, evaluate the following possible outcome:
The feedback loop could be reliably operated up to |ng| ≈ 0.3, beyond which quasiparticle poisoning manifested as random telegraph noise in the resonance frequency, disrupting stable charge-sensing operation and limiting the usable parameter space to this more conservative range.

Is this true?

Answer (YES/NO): NO